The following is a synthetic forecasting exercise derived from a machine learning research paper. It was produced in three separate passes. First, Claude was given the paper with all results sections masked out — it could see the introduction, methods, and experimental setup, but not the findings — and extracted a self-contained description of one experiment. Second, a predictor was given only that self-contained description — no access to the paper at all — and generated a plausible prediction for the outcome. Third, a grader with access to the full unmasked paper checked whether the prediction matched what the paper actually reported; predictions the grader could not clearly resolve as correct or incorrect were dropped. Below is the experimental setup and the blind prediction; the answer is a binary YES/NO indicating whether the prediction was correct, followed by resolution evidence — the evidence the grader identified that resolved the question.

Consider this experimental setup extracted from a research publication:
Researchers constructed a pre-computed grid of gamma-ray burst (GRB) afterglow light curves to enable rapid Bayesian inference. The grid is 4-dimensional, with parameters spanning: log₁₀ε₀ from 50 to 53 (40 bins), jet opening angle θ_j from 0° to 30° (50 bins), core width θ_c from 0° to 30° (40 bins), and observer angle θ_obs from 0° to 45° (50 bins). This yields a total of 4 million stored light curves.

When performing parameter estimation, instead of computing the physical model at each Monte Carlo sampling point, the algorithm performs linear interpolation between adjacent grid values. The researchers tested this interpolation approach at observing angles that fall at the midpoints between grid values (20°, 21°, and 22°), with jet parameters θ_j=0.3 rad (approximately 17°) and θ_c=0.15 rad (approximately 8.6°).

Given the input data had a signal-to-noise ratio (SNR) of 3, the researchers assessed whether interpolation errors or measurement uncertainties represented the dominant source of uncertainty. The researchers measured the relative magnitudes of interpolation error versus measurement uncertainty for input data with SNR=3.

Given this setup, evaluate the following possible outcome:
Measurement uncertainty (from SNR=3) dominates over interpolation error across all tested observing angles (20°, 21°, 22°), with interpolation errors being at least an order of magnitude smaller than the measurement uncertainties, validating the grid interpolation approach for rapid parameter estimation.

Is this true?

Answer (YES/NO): NO